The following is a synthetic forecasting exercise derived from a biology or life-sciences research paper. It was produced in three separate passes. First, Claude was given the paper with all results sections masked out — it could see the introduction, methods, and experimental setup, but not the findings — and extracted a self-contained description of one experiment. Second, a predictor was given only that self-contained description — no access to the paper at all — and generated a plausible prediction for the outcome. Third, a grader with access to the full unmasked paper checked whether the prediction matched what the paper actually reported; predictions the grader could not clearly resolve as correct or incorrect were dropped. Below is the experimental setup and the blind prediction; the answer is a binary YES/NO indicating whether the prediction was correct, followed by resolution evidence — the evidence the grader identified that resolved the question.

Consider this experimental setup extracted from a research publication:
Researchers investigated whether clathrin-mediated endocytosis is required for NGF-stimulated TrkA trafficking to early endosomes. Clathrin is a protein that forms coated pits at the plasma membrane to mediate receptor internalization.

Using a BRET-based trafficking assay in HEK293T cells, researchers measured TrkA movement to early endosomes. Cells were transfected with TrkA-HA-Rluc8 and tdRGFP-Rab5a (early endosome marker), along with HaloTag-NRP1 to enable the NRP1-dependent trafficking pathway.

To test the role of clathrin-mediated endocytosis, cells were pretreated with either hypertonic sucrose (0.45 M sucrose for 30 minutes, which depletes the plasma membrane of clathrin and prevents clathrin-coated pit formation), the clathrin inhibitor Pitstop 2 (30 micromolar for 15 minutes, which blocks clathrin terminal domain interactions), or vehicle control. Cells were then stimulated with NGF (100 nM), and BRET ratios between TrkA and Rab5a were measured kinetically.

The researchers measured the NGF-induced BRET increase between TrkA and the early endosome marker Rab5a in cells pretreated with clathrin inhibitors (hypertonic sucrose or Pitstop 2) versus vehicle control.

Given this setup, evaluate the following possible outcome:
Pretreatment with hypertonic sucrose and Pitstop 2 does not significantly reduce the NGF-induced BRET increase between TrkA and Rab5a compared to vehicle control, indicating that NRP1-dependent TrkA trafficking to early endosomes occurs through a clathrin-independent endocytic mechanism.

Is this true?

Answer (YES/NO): NO